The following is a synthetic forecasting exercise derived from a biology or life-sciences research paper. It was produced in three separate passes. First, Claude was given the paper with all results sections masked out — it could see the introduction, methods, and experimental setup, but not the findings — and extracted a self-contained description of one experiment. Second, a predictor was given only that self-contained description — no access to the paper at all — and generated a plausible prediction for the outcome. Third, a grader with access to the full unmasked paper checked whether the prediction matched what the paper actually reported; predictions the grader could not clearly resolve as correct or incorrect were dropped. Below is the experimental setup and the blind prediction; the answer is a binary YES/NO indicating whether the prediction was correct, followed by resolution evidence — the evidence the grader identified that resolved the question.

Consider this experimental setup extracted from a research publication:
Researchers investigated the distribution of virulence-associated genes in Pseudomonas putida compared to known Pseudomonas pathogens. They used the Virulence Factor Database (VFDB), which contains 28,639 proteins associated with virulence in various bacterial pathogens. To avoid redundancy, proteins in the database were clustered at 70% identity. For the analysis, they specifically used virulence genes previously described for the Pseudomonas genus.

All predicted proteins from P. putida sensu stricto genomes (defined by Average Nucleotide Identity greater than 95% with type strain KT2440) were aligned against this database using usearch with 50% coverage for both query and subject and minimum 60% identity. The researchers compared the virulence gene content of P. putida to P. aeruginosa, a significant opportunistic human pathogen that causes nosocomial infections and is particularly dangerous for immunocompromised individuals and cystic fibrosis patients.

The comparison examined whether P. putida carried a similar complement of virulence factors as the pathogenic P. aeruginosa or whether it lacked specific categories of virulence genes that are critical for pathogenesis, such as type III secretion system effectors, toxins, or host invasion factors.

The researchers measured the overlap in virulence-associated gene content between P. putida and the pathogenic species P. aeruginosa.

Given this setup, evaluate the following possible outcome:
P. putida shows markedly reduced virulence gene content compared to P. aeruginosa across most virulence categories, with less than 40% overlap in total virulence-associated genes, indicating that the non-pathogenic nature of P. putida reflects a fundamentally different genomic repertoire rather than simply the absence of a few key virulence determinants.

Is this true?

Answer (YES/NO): NO